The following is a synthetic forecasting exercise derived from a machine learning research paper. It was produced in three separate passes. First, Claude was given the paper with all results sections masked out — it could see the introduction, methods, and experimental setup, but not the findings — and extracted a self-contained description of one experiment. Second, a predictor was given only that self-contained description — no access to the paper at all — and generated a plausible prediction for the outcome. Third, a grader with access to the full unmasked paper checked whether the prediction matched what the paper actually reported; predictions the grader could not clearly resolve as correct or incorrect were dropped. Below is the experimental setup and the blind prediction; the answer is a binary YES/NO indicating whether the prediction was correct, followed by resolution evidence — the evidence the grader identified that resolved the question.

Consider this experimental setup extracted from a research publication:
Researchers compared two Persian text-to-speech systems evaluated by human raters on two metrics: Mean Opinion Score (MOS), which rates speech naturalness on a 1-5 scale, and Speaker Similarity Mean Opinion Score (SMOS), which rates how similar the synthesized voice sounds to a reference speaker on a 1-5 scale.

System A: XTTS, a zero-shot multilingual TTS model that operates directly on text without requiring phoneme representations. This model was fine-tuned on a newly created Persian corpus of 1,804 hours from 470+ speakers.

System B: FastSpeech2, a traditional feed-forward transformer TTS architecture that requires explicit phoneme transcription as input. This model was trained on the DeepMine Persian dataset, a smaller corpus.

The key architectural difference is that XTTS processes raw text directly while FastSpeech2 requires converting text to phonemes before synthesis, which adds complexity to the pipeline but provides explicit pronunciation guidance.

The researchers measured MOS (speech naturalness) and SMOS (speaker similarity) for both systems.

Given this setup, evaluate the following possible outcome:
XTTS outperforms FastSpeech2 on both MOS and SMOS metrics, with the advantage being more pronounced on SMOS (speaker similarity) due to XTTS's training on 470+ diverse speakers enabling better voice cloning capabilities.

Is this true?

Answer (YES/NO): NO